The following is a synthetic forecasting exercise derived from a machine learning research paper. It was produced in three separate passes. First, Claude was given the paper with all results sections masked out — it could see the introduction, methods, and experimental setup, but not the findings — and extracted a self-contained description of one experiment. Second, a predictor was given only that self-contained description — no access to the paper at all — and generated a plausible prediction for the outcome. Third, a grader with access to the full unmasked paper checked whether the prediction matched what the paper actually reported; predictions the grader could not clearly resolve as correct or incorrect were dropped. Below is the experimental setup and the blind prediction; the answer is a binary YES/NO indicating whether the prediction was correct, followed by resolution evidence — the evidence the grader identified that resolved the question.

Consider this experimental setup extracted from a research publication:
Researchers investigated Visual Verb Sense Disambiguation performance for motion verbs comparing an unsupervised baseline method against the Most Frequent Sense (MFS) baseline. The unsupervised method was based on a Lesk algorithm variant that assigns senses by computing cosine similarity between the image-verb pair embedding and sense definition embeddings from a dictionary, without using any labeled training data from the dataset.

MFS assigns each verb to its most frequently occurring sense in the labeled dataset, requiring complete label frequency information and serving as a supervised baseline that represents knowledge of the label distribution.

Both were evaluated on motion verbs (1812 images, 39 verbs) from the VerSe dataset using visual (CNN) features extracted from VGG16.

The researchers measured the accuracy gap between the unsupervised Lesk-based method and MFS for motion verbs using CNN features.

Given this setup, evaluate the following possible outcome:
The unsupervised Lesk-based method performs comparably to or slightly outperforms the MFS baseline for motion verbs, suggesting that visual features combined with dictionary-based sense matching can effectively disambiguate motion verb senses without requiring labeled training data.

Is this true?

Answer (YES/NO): NO